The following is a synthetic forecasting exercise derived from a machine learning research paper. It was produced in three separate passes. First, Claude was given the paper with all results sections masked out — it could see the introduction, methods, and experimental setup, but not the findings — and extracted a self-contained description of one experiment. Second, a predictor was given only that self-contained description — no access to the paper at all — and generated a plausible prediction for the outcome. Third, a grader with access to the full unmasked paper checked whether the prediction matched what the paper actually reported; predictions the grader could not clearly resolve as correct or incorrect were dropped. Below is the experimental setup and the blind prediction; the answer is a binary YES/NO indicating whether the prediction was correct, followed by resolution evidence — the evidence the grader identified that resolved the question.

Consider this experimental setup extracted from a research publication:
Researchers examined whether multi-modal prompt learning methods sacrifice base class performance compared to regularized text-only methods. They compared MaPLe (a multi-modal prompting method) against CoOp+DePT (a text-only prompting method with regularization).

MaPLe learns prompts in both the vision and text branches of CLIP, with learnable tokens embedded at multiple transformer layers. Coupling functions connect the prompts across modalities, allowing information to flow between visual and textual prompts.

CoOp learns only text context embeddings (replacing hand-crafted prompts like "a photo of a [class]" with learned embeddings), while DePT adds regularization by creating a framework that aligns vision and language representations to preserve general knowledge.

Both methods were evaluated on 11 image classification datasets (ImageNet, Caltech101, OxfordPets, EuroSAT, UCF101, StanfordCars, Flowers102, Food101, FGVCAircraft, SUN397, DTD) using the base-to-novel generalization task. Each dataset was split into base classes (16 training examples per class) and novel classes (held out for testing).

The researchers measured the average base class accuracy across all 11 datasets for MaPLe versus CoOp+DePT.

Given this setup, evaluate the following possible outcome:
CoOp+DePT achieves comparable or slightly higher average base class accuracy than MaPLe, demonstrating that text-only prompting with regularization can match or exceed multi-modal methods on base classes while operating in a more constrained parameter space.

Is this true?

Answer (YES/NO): YES